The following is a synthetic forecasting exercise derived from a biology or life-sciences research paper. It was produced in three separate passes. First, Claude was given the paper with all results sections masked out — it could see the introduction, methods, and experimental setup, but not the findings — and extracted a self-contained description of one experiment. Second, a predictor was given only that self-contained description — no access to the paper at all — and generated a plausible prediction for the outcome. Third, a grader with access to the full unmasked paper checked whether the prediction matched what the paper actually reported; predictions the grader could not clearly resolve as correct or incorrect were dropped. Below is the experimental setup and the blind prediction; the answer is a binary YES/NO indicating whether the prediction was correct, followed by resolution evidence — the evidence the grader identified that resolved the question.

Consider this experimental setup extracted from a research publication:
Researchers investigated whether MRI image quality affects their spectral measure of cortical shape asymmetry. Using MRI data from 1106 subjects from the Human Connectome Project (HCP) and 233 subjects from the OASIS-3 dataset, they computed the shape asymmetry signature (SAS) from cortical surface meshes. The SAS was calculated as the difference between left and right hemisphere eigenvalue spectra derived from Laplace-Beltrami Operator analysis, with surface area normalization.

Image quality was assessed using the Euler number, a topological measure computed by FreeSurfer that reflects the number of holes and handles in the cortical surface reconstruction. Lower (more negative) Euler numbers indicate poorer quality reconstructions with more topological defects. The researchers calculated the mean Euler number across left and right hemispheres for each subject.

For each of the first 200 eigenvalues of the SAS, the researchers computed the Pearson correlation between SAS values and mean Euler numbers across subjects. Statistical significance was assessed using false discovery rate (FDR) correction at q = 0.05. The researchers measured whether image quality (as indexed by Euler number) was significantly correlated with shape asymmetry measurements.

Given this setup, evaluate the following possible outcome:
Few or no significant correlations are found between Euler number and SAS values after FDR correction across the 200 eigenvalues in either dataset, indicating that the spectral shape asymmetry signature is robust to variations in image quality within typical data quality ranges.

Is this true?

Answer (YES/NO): YES